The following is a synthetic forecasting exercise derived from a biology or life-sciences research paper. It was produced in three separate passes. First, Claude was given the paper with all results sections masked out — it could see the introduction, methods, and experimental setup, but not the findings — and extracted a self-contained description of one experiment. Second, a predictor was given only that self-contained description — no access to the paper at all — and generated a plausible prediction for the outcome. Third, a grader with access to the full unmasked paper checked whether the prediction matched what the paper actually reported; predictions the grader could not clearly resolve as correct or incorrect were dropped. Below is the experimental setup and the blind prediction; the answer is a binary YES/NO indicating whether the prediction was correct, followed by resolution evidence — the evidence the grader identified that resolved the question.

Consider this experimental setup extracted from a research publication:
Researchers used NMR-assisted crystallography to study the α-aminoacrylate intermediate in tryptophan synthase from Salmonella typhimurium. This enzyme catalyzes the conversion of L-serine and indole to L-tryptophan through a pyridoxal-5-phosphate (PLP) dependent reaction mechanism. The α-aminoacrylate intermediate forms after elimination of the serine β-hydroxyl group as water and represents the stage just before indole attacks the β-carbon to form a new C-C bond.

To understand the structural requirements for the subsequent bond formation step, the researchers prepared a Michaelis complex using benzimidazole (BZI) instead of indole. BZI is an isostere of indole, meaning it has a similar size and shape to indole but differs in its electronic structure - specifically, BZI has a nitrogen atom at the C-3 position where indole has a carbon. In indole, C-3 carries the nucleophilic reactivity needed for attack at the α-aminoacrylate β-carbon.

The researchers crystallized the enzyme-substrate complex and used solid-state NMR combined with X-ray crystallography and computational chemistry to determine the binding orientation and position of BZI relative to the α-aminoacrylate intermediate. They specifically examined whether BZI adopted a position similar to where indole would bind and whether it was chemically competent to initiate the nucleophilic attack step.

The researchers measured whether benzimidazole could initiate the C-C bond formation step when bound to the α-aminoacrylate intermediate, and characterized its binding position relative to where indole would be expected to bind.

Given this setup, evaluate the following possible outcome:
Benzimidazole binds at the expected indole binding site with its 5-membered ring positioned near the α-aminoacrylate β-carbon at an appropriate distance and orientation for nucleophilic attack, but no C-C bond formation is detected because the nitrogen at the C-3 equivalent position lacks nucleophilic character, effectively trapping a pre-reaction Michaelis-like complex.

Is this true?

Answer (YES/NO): NO